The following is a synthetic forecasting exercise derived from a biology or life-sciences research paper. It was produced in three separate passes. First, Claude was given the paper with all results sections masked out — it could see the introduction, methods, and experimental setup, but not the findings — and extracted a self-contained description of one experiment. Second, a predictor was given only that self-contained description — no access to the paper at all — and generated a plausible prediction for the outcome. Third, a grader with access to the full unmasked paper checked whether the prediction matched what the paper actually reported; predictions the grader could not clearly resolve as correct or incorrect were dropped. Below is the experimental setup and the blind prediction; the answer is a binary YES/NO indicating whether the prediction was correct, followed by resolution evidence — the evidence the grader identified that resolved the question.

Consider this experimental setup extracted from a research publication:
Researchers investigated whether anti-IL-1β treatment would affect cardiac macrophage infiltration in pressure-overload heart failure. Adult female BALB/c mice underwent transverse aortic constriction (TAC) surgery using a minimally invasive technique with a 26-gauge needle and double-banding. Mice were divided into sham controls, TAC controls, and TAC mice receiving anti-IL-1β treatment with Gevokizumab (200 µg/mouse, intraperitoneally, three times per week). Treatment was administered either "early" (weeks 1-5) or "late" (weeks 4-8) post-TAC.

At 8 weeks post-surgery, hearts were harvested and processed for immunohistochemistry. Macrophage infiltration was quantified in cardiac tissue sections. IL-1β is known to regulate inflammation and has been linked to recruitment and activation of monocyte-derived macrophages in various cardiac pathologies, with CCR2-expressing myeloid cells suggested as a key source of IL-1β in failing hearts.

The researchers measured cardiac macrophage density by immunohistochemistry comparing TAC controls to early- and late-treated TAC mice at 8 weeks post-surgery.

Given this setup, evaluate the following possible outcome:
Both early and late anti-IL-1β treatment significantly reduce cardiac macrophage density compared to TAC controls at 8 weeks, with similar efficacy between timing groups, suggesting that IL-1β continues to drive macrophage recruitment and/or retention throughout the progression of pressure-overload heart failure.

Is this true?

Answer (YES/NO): NO